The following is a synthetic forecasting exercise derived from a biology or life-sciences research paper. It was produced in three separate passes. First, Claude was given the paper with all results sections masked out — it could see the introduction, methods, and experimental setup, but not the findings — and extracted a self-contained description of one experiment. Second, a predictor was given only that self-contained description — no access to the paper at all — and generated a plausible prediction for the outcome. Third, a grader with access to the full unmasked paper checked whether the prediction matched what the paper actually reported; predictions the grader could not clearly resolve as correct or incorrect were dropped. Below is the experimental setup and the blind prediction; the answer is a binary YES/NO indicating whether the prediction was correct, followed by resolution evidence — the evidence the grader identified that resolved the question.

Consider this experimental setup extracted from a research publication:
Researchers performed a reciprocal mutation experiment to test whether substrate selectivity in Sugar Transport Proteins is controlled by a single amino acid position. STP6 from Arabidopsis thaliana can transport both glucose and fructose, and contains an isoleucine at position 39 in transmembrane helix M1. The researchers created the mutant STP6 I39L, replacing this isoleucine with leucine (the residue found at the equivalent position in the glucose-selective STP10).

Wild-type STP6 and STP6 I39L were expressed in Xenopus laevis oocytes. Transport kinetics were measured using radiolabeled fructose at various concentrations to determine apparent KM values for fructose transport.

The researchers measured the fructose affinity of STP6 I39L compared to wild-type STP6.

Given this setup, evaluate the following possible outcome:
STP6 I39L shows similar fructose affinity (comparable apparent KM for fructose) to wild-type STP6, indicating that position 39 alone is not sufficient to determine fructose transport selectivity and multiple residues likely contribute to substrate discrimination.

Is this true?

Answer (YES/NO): NO